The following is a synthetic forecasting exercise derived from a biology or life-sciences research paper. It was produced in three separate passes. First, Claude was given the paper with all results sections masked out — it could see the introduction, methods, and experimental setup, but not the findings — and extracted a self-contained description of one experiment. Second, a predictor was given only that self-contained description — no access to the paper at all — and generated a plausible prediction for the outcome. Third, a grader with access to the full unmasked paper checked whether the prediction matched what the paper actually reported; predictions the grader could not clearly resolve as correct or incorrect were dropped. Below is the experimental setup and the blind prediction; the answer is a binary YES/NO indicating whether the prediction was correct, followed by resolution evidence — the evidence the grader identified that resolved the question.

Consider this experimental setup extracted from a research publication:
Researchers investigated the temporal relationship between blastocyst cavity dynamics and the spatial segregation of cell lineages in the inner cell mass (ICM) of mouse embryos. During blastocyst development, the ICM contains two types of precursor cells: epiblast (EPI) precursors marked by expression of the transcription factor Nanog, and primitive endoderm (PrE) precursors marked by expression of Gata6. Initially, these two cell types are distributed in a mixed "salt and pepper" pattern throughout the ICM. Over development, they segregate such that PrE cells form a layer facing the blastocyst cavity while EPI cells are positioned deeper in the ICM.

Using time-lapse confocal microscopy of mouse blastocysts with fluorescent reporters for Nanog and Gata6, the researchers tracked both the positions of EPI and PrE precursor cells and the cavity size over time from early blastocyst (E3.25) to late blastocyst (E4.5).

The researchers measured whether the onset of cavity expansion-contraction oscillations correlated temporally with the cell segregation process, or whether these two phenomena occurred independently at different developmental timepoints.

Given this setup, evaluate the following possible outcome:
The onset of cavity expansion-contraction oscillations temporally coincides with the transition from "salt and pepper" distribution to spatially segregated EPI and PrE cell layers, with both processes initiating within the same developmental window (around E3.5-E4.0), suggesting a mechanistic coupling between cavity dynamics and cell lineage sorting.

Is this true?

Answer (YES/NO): YES